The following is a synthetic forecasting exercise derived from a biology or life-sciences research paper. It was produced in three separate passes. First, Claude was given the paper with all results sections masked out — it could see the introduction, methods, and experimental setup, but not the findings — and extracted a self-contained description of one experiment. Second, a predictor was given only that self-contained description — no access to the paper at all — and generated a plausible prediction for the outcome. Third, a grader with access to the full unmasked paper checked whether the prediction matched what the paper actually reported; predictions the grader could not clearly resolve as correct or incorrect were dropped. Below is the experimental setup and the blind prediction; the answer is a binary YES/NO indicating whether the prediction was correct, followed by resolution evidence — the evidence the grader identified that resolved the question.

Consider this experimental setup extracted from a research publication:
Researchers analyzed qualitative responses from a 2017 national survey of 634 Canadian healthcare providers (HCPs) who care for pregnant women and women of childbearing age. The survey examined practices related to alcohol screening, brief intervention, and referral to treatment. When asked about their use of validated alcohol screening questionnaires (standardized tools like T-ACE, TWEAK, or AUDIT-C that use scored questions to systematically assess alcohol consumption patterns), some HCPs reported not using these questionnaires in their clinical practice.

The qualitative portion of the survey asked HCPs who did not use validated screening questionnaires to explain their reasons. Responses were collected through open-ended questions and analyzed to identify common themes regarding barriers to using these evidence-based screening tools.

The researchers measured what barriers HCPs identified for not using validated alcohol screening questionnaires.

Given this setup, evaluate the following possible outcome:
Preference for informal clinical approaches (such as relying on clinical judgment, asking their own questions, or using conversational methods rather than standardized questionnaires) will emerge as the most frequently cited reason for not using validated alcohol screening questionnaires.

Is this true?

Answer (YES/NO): NO